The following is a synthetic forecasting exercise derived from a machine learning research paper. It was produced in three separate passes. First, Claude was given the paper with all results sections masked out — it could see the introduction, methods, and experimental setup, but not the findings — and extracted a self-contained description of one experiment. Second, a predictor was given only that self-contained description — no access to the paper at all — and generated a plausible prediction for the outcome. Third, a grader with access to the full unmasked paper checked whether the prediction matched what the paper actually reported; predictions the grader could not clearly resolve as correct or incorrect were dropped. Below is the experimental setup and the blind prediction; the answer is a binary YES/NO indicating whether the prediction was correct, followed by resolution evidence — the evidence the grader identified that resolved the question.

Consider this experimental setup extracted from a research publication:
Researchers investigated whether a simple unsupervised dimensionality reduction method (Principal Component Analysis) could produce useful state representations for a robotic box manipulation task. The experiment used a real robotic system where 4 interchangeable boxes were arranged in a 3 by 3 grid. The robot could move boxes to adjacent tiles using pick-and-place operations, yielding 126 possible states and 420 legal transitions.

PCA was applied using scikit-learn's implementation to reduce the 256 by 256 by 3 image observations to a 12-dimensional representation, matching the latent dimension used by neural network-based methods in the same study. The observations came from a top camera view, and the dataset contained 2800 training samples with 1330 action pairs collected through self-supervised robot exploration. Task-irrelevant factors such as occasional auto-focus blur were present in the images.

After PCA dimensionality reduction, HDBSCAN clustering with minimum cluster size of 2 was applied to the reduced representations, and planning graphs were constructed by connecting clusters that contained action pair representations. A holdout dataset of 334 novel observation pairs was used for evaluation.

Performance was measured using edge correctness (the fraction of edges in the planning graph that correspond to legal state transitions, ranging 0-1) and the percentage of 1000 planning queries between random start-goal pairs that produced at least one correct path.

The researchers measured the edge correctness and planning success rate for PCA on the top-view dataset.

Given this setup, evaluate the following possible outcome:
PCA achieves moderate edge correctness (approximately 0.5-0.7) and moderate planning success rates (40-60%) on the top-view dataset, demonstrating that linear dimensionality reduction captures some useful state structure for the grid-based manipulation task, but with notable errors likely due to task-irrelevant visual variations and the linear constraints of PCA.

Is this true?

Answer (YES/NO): NO